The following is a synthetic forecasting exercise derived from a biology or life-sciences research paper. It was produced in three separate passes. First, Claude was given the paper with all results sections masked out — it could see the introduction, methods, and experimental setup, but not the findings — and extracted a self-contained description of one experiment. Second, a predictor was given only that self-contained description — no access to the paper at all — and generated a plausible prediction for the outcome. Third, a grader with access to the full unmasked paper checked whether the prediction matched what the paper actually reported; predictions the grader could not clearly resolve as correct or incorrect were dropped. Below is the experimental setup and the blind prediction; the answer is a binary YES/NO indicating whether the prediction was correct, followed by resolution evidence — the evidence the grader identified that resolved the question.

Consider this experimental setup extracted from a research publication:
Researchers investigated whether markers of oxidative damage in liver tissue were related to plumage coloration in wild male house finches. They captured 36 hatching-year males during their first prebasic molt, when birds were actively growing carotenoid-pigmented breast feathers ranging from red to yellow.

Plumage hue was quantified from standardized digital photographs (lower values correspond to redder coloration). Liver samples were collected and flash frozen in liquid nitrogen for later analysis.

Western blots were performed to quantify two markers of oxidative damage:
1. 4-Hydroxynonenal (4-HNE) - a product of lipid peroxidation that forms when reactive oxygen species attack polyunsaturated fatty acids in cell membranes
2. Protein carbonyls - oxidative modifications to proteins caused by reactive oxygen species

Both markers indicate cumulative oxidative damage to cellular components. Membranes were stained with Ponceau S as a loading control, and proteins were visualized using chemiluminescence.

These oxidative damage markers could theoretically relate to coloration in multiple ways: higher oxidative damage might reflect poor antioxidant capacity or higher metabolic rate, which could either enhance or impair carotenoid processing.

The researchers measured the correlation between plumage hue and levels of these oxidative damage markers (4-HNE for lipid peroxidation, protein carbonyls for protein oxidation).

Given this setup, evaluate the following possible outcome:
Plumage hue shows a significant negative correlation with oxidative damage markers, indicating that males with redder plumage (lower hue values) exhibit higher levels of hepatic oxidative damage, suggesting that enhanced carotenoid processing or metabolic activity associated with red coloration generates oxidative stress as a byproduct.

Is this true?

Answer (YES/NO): YES